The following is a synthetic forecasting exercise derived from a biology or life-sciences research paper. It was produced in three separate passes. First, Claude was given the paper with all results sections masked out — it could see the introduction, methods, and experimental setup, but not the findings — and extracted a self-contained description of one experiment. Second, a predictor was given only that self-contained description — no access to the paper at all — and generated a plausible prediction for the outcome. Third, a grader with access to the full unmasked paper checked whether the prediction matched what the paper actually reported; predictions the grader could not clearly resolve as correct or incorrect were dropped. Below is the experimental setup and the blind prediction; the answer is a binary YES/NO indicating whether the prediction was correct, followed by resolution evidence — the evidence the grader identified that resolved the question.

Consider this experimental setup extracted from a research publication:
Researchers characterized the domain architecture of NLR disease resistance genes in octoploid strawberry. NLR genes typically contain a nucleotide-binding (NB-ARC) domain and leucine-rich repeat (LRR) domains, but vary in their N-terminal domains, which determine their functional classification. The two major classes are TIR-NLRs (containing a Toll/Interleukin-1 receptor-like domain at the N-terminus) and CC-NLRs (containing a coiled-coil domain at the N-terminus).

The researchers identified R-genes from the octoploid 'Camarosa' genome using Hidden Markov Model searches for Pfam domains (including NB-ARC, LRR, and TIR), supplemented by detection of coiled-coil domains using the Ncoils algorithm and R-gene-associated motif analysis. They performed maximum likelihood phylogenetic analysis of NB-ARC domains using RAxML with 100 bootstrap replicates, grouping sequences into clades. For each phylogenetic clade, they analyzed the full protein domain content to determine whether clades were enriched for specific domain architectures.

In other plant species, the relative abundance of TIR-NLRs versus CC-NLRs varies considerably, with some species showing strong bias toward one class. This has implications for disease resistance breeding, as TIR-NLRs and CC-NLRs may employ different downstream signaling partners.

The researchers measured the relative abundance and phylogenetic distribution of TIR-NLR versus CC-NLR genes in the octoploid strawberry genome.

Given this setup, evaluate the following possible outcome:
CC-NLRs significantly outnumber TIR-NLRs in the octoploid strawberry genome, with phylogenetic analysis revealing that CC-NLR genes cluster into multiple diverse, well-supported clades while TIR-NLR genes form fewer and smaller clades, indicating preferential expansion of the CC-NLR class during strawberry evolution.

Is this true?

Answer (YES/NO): NO